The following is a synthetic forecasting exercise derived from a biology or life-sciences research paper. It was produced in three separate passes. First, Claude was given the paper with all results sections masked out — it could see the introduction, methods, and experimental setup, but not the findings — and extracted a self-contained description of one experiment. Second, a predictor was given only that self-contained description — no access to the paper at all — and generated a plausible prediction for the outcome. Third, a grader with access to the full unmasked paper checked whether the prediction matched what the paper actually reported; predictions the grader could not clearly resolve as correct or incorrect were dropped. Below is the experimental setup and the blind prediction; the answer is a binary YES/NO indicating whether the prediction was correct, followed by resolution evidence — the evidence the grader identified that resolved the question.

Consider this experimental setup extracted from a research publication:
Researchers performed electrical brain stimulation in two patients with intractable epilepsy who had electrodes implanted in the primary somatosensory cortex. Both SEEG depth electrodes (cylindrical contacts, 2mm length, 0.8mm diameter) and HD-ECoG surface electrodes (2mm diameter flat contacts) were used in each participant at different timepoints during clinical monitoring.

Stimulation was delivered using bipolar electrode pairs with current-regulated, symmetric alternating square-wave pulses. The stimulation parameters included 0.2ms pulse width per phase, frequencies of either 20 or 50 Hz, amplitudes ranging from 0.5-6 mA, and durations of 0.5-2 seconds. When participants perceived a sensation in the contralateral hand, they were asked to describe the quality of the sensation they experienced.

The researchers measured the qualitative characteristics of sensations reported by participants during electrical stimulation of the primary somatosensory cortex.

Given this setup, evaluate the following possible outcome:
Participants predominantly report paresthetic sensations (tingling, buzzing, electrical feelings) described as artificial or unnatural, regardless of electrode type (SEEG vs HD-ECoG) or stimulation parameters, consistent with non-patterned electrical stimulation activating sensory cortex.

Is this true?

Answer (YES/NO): NO